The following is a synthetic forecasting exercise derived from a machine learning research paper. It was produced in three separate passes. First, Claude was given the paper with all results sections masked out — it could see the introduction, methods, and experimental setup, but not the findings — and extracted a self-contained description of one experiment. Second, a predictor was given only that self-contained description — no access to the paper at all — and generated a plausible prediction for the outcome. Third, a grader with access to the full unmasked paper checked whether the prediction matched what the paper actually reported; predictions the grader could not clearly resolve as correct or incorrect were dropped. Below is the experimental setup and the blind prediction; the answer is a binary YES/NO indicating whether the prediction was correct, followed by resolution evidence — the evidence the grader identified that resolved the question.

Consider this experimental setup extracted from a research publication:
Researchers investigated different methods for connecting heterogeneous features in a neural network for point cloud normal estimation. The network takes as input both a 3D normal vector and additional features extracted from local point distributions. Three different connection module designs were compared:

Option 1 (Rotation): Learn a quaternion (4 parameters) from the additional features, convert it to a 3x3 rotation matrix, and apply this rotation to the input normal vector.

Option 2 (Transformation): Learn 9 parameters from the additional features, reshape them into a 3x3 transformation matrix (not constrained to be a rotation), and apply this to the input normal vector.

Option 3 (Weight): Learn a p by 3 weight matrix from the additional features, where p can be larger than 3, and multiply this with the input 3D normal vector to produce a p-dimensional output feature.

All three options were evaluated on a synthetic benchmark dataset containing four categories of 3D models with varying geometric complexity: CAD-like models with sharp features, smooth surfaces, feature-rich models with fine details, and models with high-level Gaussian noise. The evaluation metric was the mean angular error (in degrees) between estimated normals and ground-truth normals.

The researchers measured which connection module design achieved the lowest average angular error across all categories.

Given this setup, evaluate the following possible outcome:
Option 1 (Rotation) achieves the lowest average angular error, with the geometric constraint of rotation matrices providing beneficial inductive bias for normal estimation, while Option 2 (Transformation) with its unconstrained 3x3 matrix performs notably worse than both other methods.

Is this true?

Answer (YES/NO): NO